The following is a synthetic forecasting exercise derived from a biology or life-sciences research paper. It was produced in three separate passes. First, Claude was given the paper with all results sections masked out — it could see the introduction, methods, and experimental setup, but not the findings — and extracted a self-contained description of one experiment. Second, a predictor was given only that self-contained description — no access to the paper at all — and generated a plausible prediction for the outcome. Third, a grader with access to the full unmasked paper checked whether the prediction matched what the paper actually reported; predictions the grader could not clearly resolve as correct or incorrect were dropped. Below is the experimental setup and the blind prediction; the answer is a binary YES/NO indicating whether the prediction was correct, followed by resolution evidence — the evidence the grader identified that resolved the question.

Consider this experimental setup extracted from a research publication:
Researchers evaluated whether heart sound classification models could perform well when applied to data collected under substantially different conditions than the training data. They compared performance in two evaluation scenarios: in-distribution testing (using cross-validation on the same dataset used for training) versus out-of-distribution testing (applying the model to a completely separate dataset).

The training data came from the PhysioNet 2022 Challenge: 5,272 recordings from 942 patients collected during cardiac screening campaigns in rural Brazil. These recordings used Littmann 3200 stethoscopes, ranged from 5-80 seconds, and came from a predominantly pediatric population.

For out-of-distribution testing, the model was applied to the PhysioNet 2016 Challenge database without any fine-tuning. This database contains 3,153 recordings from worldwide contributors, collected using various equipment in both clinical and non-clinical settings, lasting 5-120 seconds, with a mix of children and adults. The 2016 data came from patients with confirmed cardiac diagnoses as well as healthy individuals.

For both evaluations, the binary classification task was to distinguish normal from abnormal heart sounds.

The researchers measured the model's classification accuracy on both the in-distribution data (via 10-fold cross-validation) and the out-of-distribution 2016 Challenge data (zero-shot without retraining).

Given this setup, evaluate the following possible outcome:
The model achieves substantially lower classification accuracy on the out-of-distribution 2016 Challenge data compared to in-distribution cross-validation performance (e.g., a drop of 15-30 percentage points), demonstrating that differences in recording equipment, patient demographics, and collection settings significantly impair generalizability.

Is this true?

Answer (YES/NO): YES